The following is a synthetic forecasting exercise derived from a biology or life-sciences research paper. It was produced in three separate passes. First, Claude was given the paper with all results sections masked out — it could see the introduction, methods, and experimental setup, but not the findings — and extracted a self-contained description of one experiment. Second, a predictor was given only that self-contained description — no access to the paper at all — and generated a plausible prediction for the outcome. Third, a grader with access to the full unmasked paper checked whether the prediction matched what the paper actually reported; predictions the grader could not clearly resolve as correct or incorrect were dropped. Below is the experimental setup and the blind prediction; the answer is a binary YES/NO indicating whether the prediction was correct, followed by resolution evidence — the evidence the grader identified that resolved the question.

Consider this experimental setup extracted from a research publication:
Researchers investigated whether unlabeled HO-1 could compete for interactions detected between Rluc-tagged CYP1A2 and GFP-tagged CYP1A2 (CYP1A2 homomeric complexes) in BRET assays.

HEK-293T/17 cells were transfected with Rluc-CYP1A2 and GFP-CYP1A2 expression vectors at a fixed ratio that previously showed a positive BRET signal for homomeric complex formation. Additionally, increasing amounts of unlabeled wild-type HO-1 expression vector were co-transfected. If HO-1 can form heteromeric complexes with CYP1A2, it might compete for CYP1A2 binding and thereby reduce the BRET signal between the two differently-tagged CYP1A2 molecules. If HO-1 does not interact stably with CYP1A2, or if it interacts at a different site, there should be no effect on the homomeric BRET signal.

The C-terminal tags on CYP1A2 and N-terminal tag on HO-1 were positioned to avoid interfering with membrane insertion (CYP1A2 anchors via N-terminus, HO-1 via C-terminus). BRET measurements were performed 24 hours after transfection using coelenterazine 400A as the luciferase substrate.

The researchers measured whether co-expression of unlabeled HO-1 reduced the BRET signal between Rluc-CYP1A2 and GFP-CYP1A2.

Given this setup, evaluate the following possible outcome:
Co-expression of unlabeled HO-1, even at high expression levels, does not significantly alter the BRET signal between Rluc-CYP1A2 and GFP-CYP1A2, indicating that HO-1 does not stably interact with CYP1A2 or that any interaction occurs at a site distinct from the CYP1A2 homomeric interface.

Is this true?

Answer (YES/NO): NO